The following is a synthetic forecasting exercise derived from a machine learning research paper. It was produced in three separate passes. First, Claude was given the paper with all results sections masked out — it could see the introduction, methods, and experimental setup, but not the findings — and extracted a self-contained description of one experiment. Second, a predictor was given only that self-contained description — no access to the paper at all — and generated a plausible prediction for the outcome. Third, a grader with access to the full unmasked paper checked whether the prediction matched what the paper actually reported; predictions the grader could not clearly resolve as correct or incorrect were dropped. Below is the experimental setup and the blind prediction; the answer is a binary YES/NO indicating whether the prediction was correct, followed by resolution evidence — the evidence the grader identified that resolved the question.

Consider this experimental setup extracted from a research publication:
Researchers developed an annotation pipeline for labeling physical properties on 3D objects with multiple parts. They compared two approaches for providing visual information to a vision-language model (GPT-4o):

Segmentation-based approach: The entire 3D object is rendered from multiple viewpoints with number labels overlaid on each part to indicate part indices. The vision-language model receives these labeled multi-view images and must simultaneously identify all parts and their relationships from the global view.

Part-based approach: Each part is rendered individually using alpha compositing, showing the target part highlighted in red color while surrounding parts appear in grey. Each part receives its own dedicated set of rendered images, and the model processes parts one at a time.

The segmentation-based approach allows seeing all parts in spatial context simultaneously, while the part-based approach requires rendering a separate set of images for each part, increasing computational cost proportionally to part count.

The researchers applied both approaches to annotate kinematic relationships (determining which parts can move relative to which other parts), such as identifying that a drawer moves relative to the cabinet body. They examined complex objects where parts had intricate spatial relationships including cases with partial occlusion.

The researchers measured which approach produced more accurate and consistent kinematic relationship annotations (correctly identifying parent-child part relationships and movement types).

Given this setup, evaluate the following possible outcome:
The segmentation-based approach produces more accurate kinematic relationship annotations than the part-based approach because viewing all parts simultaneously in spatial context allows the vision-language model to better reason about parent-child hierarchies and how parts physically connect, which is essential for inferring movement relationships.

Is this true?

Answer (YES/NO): NO